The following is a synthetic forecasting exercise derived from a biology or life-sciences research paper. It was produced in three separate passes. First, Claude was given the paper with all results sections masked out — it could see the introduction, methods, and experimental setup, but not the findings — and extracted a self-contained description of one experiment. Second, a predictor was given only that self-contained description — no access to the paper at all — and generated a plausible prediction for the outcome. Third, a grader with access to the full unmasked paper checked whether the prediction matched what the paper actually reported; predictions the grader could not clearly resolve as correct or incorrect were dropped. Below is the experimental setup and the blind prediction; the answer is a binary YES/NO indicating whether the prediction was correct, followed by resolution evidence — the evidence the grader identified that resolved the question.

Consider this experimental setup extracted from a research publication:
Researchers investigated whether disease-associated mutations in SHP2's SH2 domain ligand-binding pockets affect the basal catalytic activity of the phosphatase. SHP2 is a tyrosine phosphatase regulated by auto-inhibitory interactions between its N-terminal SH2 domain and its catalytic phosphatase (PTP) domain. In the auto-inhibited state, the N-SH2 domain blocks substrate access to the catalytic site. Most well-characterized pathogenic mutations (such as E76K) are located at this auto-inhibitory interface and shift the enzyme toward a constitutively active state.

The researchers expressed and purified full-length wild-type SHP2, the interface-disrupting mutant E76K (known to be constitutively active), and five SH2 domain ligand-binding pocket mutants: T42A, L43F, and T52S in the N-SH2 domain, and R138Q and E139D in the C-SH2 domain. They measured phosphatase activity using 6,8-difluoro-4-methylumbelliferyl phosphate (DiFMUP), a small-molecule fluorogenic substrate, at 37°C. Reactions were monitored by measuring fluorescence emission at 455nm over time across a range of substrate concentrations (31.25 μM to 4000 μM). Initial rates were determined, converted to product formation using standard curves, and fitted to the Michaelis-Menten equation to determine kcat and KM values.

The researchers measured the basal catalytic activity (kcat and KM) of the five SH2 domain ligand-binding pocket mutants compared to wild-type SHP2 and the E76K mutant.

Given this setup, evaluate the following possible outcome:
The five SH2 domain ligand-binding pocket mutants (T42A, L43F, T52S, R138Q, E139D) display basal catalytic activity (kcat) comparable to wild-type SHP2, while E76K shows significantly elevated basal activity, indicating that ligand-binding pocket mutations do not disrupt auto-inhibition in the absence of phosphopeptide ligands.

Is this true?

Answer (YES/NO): NO